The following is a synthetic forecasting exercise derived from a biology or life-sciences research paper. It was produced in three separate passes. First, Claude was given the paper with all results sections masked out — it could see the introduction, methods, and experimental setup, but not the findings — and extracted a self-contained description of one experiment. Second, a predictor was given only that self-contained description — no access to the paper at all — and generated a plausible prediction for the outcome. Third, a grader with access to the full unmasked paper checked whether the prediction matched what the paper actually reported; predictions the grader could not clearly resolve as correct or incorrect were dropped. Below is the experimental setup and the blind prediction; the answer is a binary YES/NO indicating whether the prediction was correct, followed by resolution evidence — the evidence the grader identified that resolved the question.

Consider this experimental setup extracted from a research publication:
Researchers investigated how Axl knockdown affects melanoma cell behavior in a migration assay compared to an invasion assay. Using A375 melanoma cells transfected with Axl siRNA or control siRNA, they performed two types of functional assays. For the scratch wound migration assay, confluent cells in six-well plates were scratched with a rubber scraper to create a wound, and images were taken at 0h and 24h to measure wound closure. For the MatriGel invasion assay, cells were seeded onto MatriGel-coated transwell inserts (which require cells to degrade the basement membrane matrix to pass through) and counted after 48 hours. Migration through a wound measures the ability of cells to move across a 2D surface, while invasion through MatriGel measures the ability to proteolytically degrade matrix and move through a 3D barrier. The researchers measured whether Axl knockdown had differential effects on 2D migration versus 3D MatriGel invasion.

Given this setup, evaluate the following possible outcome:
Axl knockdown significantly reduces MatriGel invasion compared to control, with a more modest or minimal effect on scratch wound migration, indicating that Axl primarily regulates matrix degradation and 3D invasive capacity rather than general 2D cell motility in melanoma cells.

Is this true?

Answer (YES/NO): NO